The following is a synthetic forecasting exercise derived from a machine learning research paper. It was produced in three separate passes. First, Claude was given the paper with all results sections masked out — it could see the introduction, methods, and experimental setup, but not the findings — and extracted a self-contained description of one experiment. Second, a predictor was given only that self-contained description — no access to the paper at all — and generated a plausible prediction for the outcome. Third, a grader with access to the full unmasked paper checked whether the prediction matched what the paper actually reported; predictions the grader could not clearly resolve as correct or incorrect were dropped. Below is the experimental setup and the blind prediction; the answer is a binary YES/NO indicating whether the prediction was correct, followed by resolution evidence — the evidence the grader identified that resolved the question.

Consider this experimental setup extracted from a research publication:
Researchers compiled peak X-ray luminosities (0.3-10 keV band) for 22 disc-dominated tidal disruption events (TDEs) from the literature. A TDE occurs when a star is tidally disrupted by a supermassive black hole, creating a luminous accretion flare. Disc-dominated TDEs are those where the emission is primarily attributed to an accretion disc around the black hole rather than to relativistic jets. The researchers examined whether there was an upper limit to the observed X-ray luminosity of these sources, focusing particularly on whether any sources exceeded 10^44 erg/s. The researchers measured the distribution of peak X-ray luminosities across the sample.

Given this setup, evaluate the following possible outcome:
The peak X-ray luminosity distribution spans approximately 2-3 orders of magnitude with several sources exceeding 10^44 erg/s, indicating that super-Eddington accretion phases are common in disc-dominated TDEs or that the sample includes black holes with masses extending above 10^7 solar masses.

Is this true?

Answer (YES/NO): NO